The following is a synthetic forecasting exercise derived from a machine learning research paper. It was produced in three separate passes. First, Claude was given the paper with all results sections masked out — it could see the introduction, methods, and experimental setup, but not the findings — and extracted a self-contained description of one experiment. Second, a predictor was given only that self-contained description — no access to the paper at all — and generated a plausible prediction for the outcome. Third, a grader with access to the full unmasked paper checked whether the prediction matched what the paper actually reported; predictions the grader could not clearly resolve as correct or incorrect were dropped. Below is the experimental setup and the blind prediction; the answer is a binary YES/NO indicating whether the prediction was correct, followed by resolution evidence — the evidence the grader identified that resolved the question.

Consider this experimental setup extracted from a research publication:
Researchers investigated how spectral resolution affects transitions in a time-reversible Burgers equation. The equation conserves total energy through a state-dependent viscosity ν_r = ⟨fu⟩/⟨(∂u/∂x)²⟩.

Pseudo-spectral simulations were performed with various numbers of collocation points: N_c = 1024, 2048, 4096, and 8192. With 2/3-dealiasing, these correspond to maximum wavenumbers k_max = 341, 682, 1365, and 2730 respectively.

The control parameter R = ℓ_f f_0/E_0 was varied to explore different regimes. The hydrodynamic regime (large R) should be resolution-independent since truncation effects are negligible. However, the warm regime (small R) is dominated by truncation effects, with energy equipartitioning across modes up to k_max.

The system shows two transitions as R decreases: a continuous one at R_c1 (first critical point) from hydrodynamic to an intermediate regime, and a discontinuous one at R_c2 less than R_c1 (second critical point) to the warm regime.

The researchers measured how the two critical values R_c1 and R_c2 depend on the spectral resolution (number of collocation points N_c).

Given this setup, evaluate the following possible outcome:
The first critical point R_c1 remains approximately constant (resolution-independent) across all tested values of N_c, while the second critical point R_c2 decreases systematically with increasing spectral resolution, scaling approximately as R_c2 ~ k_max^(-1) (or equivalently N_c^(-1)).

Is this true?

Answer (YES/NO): NO